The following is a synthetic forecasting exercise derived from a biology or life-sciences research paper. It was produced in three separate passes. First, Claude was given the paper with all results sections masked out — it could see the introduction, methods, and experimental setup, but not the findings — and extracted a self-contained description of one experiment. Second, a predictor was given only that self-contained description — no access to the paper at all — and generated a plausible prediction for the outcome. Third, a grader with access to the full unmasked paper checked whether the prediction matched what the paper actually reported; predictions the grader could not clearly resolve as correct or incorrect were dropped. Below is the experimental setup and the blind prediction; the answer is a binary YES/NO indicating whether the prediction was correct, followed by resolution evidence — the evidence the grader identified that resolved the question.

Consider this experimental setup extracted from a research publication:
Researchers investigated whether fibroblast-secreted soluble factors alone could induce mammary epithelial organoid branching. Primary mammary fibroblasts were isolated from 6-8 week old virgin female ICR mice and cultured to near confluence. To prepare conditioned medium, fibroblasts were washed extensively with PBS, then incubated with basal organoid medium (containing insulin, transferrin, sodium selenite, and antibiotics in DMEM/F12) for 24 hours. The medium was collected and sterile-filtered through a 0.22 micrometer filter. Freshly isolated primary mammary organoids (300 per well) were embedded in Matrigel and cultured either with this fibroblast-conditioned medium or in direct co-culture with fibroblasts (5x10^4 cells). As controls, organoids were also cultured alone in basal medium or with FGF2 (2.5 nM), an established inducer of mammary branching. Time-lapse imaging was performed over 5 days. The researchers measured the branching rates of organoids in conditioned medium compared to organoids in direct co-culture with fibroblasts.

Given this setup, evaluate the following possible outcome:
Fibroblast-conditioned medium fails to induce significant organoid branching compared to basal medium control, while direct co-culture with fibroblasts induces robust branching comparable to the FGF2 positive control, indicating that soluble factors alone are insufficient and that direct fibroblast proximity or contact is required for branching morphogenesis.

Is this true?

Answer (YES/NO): YES